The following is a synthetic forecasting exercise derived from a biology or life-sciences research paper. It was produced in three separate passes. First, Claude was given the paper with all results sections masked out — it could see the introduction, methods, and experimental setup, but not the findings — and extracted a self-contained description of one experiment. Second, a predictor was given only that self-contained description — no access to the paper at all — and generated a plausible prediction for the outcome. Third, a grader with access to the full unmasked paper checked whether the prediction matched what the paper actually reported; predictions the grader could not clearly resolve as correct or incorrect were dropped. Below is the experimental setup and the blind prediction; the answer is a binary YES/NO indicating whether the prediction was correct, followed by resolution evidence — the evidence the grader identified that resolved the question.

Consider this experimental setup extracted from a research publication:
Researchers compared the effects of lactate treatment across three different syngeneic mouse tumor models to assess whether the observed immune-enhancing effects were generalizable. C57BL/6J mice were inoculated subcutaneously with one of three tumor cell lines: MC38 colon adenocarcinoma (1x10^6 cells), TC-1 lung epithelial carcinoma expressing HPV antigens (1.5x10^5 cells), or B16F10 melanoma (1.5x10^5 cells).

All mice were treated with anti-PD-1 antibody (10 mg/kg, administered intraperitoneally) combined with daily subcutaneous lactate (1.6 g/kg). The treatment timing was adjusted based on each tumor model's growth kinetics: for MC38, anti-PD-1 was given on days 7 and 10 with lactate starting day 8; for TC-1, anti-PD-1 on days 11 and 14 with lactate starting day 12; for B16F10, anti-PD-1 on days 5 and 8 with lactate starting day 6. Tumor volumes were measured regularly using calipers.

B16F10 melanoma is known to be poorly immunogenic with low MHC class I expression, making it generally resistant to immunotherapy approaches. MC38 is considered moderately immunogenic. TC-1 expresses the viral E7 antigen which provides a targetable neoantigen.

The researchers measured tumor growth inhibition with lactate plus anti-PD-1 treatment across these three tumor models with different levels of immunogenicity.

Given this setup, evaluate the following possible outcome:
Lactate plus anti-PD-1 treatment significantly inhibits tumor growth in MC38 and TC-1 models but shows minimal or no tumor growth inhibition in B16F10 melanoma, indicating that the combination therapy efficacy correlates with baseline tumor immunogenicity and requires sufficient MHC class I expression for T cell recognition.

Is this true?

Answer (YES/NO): NO